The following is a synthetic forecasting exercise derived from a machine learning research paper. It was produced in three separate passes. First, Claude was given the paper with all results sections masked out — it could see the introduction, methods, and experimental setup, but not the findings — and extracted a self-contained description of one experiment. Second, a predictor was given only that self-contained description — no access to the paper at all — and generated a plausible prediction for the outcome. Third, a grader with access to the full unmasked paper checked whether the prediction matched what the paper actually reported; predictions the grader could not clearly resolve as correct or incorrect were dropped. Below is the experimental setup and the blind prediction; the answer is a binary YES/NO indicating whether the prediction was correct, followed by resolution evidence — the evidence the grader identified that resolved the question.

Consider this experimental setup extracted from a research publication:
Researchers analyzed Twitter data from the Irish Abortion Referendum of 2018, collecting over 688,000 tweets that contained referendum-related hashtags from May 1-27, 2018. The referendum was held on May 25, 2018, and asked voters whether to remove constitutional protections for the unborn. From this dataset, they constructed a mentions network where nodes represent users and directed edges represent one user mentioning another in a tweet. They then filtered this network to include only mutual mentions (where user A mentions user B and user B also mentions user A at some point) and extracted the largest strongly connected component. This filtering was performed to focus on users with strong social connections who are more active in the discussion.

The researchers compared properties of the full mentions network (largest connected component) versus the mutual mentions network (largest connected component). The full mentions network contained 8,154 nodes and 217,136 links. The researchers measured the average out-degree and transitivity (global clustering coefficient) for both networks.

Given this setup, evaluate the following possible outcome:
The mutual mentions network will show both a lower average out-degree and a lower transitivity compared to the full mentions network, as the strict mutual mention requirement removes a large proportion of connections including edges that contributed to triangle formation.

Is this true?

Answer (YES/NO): NO